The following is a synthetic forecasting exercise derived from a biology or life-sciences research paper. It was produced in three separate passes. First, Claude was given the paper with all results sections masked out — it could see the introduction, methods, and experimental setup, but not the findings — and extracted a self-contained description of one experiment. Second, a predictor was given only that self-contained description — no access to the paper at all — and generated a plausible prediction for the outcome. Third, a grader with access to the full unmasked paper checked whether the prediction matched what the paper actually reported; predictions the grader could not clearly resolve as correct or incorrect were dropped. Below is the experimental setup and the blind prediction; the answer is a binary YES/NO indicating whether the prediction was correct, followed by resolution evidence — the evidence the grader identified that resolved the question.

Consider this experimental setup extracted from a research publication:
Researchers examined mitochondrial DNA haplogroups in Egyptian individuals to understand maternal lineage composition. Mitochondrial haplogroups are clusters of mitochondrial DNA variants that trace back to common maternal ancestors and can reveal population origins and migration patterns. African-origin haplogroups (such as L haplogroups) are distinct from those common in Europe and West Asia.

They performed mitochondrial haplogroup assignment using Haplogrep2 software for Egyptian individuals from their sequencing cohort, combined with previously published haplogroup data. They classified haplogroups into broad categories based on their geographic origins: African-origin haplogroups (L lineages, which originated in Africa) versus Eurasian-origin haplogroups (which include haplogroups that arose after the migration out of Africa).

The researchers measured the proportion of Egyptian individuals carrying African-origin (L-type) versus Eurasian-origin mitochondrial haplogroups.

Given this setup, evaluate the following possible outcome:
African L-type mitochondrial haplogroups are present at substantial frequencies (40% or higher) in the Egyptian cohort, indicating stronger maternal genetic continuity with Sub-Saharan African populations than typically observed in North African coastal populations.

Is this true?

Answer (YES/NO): NO